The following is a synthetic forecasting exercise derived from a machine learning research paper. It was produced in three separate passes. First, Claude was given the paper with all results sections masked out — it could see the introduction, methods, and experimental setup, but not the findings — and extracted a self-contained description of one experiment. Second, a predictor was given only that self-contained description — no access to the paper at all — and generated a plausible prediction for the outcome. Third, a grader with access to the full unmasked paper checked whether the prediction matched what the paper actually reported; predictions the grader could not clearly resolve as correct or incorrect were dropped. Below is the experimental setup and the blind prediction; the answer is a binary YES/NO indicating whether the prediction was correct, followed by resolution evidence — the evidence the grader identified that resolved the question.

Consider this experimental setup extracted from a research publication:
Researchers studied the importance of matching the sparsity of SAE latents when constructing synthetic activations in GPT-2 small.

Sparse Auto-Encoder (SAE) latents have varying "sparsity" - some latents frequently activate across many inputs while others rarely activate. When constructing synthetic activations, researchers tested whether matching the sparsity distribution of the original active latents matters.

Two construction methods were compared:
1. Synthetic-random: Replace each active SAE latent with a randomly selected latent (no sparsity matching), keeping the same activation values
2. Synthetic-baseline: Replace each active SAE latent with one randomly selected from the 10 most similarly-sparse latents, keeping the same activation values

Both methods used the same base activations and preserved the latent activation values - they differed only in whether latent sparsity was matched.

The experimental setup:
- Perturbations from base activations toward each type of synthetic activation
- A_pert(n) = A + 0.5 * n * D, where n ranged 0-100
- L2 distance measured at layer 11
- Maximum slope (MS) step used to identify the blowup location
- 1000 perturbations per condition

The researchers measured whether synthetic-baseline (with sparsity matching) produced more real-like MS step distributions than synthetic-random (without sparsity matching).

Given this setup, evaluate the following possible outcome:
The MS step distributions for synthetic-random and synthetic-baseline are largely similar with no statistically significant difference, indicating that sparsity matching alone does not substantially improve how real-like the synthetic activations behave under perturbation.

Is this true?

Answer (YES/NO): NO